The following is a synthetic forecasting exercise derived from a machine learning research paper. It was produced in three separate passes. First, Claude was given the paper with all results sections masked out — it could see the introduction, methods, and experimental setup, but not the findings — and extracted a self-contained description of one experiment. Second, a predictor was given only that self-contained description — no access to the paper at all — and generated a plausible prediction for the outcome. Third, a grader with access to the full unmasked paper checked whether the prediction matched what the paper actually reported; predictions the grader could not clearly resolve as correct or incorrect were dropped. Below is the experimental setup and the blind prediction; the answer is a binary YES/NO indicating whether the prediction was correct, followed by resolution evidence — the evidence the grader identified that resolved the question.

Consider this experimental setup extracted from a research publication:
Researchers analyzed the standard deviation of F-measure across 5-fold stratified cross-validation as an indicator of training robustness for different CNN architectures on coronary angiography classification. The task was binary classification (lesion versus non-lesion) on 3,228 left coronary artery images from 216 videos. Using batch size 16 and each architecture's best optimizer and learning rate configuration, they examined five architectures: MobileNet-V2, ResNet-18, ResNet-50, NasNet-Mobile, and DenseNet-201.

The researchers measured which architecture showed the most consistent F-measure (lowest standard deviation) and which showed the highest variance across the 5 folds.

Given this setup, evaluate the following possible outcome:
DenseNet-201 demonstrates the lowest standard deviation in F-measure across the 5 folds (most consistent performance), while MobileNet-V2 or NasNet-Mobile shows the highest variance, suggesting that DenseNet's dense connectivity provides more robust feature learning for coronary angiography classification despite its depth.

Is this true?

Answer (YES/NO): NO